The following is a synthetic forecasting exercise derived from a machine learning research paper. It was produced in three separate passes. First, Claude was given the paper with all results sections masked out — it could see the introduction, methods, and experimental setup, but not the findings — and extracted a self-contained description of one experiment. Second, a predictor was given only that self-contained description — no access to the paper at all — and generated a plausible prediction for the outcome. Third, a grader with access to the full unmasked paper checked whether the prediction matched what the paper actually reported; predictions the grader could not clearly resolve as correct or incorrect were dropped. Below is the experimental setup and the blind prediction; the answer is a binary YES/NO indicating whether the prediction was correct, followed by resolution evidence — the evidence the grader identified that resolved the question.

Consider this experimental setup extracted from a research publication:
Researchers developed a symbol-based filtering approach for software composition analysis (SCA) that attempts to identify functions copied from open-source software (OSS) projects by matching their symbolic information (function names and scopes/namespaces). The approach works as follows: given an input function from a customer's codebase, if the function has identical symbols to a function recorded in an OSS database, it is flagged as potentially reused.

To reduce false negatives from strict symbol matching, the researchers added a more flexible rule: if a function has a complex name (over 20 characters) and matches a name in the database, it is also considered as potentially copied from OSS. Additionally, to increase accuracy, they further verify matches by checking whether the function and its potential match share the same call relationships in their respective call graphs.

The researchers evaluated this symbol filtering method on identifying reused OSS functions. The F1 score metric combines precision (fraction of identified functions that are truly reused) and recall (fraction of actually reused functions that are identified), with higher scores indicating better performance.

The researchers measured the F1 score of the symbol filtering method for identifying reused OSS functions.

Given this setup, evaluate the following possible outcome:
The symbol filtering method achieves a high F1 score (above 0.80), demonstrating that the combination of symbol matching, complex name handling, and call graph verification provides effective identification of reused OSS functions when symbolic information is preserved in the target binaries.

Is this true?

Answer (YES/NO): NO